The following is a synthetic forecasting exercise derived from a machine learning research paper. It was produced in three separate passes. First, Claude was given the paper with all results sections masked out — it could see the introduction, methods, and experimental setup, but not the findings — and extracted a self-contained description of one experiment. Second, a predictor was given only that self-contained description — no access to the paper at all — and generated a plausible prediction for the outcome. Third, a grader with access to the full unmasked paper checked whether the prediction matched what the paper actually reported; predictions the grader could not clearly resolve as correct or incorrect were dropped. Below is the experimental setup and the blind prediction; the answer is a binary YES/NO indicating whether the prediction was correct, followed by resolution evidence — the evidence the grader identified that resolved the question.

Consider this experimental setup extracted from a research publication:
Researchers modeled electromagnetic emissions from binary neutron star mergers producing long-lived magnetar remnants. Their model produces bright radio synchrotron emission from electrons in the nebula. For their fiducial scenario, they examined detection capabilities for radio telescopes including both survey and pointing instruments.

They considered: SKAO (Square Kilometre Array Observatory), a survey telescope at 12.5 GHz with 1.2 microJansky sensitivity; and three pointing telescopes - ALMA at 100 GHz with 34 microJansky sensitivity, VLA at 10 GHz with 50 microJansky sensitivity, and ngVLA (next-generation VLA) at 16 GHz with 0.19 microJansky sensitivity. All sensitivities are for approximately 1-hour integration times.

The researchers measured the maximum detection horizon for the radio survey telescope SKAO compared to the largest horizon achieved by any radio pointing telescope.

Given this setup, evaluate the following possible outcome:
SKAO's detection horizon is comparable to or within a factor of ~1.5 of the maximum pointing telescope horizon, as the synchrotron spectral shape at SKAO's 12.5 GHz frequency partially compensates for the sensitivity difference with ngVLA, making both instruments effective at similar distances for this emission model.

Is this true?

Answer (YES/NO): NO